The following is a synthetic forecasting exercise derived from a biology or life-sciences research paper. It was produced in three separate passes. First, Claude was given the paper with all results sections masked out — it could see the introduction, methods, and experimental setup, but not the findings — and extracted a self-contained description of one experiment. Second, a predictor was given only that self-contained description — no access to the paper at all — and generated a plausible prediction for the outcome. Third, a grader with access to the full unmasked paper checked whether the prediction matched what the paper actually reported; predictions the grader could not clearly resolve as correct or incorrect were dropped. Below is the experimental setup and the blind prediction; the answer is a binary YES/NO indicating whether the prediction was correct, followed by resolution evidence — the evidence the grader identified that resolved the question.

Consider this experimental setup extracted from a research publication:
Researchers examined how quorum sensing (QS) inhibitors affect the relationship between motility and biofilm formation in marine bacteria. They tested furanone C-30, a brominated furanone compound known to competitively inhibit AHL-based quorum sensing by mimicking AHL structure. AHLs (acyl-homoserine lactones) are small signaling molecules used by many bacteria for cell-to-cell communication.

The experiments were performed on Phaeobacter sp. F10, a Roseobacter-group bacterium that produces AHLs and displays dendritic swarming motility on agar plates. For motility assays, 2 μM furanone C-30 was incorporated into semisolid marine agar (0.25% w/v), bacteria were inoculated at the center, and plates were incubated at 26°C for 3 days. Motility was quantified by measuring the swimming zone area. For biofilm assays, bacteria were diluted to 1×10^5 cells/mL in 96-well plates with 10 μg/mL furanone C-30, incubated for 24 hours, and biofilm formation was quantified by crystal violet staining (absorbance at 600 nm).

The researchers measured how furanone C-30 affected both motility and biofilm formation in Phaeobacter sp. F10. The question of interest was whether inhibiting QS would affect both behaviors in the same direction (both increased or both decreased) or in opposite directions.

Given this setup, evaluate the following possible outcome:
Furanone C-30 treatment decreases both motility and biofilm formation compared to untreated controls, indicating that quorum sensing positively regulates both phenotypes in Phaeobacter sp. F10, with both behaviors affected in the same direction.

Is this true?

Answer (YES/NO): NO